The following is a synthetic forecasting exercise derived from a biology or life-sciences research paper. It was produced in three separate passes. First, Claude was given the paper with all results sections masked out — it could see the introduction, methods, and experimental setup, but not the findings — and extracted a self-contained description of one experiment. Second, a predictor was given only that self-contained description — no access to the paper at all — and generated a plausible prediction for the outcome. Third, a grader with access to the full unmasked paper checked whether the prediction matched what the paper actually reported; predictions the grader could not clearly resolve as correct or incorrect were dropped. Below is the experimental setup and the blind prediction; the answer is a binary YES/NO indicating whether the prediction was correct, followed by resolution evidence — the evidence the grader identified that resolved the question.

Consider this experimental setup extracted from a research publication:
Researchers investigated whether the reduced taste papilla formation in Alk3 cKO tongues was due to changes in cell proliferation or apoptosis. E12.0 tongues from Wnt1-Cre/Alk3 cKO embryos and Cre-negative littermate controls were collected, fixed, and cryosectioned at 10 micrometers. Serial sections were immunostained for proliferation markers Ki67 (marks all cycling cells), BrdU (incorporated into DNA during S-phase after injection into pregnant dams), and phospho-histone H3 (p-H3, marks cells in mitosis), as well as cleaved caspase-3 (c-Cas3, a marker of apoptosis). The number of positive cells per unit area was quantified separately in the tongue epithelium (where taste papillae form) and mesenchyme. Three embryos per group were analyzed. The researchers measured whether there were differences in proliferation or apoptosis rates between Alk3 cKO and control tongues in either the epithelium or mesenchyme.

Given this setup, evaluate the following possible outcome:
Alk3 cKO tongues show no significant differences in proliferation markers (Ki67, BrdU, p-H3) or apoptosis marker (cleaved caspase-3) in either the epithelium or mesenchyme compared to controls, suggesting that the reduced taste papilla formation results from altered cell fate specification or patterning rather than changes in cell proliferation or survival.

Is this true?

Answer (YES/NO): YES